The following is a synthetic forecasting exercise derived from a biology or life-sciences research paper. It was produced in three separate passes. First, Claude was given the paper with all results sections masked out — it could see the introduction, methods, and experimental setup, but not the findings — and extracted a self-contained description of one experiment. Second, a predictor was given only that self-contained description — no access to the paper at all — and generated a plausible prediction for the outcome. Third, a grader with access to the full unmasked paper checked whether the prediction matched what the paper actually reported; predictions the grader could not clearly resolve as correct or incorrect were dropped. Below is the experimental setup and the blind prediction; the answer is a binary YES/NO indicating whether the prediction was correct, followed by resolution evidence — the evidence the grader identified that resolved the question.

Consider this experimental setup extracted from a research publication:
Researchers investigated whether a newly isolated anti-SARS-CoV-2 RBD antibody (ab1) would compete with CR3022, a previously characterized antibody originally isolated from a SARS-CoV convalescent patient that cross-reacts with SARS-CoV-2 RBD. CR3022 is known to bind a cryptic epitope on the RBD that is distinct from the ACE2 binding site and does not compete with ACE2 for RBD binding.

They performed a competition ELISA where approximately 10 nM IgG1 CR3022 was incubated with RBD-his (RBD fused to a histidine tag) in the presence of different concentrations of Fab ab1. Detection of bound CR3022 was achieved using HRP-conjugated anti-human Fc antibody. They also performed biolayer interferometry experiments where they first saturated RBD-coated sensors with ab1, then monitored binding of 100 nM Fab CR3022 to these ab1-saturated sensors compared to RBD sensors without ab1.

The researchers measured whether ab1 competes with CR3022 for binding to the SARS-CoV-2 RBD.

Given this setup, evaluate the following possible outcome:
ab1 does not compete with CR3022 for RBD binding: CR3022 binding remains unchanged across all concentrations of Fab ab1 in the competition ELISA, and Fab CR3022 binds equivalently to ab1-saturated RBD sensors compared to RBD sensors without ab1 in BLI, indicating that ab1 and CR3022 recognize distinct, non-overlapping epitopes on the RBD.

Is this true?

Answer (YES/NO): NO